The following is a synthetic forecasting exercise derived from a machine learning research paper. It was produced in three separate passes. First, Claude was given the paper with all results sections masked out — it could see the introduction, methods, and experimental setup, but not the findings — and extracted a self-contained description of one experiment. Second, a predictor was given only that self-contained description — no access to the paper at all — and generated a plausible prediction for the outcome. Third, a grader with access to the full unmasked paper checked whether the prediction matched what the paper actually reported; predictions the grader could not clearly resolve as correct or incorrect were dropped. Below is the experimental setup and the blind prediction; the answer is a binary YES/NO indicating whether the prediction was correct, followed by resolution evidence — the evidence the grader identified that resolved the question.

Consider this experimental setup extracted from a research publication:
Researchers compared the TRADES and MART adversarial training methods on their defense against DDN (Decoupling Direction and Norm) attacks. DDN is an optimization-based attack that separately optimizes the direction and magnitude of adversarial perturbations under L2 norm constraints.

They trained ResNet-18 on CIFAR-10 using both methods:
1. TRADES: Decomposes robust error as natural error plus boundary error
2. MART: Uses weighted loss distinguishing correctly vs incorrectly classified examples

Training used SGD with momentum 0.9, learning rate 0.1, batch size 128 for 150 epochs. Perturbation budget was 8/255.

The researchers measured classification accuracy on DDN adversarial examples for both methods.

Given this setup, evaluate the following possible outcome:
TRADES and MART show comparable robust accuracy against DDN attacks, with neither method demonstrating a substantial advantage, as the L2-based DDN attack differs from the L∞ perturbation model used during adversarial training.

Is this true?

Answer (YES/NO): YES